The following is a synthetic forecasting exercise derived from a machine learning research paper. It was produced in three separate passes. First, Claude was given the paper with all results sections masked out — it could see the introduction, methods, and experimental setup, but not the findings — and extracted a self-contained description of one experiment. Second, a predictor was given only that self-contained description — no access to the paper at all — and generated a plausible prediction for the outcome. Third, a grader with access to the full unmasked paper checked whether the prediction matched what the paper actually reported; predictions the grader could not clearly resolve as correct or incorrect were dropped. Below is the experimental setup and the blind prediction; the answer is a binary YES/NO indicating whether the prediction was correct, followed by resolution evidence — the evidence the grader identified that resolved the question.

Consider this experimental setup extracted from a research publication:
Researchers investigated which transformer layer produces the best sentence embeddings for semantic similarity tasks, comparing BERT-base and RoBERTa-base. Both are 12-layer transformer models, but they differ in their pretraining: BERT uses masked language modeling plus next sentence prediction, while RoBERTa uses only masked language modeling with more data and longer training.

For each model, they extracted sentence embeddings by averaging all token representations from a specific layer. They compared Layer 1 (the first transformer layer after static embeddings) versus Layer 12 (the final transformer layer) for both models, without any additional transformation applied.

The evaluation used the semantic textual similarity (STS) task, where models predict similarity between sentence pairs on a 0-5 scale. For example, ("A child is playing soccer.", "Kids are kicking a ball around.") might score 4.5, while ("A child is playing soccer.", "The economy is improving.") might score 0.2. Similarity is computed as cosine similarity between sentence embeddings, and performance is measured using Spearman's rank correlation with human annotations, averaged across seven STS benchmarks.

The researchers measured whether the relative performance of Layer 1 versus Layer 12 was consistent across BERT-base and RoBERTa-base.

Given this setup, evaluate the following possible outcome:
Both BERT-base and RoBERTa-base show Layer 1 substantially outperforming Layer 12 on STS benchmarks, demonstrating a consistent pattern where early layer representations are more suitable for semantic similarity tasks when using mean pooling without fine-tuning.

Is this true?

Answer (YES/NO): NO